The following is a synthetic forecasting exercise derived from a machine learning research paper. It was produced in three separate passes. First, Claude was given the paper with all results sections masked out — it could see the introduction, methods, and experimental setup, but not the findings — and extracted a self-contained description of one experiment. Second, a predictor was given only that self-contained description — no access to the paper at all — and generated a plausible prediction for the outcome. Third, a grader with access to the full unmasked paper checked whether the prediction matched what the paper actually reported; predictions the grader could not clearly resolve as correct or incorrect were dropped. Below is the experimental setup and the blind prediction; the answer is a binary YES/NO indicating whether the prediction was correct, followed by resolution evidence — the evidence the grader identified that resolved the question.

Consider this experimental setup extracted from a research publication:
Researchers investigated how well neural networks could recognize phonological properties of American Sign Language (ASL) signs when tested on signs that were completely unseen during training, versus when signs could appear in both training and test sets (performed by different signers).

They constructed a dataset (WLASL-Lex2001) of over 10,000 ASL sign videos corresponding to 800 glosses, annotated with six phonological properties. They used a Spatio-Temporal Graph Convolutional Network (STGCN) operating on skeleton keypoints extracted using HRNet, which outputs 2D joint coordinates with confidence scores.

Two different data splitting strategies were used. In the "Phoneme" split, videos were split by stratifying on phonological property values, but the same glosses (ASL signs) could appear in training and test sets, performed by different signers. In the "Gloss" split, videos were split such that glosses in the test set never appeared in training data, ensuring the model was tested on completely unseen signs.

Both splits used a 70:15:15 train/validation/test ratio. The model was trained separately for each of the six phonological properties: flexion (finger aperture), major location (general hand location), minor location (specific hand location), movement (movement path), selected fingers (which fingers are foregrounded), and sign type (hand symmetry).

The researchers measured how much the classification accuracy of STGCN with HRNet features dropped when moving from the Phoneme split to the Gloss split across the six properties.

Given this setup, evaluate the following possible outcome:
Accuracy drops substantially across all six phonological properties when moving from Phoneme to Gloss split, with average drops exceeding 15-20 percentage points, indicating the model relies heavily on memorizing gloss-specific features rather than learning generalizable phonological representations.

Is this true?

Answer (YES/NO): NO